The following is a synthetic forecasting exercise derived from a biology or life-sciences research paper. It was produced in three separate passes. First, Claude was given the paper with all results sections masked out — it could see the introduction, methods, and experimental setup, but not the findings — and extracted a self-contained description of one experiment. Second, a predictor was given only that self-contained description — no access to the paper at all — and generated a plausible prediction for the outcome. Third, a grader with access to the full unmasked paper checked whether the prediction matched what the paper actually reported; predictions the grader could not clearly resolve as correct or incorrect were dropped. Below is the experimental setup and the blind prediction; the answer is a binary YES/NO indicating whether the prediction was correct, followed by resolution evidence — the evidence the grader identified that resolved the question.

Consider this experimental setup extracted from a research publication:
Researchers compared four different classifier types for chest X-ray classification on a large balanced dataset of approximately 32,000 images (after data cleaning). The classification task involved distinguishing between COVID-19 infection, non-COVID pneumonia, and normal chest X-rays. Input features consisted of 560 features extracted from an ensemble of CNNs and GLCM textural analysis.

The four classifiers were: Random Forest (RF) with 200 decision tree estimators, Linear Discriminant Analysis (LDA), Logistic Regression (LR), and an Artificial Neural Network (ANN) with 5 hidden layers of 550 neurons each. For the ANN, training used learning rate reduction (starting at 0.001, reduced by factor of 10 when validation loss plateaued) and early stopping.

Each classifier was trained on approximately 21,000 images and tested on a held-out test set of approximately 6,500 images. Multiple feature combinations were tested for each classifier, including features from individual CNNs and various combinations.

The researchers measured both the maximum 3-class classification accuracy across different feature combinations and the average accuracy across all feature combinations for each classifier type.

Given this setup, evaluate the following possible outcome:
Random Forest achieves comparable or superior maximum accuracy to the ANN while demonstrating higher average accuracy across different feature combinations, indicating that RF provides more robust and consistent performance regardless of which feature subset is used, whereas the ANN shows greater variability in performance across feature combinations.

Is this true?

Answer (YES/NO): NO